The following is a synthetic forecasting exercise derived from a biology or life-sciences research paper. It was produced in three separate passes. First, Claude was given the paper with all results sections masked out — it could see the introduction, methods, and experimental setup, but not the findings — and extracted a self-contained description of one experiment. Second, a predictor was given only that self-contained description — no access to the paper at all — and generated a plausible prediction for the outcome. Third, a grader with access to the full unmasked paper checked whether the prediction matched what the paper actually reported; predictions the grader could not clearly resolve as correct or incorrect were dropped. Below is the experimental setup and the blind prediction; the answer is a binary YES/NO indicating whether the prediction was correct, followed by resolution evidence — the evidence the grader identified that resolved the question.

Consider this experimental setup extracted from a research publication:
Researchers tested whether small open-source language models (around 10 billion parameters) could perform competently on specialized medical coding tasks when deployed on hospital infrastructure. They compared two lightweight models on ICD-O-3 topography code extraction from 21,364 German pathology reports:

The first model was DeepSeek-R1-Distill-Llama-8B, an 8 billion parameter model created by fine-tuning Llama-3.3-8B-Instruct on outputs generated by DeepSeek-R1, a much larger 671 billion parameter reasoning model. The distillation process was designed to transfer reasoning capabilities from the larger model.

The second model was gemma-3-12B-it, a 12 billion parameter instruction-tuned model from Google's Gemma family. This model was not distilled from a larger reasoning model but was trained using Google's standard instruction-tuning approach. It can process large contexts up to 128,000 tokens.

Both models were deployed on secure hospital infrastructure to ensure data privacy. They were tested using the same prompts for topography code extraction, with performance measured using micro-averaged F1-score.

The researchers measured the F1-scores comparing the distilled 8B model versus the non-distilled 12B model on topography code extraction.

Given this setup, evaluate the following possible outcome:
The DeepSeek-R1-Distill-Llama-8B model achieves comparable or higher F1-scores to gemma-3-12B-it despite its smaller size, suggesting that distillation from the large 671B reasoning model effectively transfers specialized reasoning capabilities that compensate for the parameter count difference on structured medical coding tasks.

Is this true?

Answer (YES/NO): NO